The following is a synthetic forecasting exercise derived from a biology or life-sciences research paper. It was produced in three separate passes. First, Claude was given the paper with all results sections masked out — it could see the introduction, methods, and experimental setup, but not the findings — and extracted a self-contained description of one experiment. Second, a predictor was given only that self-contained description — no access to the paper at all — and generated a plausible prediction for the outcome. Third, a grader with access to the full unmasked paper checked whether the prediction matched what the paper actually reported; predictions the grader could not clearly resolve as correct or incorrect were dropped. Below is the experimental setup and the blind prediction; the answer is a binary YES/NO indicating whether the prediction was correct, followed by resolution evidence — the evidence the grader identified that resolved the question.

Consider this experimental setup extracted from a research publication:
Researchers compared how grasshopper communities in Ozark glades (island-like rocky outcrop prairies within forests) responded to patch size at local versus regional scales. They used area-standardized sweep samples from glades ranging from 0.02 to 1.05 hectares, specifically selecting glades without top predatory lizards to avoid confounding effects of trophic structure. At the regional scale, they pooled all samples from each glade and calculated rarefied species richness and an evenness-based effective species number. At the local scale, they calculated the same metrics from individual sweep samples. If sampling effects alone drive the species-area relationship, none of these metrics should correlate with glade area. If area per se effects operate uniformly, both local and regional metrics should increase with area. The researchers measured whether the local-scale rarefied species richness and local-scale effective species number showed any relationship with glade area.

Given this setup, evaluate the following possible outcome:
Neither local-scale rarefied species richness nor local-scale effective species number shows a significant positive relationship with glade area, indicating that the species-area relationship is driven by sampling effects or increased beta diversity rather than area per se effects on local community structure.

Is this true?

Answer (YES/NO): NO